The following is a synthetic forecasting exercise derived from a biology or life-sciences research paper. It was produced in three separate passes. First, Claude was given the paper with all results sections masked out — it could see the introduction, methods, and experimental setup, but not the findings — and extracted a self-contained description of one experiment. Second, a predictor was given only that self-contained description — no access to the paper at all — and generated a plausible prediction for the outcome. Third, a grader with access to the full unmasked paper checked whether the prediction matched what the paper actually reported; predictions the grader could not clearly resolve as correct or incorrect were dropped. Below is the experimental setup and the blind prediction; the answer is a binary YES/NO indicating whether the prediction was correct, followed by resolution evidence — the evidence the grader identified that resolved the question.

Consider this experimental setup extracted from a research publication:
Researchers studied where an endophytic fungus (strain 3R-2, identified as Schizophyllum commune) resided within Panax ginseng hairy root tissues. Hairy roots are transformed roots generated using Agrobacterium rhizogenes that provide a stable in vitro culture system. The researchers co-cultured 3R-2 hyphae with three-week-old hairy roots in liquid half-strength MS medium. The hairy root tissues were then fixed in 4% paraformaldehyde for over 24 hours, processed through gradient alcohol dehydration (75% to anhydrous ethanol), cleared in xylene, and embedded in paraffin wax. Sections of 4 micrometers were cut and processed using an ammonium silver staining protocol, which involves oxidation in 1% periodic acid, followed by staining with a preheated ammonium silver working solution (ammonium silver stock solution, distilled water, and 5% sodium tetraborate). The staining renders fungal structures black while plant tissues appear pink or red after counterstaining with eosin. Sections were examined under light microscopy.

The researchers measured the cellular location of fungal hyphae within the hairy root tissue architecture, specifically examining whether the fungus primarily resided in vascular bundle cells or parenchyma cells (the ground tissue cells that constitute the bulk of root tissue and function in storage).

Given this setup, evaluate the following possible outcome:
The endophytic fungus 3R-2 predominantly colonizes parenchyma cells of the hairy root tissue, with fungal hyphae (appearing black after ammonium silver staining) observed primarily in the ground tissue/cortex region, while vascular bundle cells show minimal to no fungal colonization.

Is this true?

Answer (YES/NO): YES